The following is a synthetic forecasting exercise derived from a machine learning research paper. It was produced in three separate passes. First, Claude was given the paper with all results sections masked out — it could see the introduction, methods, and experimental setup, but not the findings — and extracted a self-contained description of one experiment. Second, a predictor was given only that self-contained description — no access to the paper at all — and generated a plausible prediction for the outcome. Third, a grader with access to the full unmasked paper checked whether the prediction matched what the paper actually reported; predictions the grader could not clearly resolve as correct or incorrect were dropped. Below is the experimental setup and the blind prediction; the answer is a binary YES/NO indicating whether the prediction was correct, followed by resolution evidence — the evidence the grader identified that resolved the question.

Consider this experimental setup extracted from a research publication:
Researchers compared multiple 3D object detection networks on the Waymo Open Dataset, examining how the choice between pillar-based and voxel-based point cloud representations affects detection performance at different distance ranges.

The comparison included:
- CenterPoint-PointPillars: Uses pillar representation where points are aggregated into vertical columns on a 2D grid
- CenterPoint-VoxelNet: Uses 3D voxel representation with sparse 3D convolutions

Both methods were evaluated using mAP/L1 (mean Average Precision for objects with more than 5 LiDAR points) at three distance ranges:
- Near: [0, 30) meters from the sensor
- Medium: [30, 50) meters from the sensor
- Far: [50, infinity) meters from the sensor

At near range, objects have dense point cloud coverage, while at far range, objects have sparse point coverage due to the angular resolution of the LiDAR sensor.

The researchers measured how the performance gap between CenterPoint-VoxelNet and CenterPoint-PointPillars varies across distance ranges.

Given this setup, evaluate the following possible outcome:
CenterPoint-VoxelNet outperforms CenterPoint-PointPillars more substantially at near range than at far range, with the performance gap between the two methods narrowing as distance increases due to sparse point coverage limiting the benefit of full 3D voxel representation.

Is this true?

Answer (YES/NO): YES